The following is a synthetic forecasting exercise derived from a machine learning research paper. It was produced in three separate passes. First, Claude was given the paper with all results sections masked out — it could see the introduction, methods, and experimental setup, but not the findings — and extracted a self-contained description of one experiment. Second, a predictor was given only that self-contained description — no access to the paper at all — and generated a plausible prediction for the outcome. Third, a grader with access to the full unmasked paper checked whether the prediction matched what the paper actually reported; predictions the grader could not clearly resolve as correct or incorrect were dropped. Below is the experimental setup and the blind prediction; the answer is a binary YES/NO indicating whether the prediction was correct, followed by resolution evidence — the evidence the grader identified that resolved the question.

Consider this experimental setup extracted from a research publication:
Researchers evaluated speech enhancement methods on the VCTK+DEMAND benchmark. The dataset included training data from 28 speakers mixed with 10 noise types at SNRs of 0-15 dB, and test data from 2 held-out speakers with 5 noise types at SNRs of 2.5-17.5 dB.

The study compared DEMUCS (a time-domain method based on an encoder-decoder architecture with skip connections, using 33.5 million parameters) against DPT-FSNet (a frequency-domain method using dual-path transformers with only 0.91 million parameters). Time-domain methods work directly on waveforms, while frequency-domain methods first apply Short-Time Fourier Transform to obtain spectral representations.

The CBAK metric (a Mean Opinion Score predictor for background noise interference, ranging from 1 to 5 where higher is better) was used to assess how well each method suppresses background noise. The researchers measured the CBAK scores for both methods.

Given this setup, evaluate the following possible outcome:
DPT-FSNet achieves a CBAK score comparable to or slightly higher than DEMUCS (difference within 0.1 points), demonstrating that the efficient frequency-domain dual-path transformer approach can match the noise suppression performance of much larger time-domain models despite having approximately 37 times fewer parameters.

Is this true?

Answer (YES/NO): NO